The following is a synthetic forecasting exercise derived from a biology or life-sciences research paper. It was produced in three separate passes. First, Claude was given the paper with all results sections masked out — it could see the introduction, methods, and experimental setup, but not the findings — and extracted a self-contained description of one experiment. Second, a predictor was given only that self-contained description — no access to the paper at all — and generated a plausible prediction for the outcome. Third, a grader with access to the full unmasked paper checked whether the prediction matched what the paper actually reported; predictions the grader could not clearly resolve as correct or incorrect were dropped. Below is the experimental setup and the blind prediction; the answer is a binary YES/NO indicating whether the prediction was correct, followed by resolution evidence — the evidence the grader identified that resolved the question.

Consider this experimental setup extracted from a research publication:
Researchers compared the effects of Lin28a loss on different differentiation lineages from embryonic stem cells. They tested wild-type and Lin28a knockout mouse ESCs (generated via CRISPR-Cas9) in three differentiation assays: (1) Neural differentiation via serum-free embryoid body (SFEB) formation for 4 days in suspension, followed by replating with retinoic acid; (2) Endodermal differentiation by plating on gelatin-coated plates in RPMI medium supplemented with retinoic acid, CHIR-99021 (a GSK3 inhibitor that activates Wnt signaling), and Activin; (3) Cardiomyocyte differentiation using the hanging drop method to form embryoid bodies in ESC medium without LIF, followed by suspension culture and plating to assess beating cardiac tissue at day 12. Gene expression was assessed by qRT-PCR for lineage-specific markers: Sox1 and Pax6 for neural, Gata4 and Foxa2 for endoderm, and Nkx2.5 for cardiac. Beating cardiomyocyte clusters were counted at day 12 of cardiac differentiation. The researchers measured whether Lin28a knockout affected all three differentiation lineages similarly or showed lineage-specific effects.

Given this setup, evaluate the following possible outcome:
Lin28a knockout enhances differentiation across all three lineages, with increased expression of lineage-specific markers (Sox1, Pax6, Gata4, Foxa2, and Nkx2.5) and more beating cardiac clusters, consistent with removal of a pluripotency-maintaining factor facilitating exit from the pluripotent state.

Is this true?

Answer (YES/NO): NO